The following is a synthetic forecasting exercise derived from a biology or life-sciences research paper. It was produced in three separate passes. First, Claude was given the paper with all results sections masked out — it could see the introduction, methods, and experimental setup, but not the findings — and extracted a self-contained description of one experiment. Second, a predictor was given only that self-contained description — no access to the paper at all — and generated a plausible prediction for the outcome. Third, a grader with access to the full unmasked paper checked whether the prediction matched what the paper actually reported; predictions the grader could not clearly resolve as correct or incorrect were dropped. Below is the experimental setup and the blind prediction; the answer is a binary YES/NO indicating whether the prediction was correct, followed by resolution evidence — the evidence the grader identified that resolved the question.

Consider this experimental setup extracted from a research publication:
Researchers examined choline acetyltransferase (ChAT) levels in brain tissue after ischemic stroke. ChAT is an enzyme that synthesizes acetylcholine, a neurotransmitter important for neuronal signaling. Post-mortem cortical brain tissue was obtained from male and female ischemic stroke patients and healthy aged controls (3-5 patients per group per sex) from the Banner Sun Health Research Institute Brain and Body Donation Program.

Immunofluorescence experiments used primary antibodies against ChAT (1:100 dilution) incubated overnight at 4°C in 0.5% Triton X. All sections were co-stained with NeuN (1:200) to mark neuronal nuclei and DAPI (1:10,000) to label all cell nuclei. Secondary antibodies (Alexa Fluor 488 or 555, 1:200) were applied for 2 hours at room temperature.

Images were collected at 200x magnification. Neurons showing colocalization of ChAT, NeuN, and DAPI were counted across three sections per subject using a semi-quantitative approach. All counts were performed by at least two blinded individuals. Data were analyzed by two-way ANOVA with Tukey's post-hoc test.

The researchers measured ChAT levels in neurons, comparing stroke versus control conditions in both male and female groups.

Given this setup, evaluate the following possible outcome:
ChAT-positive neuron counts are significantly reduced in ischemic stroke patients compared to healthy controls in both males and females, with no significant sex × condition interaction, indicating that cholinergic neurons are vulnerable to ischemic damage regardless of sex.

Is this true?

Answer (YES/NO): NO